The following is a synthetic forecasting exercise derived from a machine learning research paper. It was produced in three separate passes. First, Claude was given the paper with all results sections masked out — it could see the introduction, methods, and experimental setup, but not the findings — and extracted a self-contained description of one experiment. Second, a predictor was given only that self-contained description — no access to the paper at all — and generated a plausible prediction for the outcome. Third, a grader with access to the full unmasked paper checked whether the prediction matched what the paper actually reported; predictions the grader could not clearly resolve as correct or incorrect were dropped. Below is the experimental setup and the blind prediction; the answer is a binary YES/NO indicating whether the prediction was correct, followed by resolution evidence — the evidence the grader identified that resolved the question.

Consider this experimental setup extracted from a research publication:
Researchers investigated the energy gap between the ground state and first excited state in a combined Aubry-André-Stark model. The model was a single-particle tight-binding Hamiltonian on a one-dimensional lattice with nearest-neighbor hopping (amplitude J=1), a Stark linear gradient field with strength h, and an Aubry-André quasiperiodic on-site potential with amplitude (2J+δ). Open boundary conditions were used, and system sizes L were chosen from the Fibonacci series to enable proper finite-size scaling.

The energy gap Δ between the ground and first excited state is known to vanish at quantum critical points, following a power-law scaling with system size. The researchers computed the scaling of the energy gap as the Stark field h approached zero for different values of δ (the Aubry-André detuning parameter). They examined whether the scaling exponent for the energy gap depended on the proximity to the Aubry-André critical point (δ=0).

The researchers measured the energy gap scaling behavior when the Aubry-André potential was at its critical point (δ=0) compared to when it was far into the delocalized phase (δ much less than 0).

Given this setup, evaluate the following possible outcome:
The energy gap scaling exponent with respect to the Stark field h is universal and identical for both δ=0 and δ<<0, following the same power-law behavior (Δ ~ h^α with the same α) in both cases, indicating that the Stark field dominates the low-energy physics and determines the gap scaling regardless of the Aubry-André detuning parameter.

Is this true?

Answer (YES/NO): NO